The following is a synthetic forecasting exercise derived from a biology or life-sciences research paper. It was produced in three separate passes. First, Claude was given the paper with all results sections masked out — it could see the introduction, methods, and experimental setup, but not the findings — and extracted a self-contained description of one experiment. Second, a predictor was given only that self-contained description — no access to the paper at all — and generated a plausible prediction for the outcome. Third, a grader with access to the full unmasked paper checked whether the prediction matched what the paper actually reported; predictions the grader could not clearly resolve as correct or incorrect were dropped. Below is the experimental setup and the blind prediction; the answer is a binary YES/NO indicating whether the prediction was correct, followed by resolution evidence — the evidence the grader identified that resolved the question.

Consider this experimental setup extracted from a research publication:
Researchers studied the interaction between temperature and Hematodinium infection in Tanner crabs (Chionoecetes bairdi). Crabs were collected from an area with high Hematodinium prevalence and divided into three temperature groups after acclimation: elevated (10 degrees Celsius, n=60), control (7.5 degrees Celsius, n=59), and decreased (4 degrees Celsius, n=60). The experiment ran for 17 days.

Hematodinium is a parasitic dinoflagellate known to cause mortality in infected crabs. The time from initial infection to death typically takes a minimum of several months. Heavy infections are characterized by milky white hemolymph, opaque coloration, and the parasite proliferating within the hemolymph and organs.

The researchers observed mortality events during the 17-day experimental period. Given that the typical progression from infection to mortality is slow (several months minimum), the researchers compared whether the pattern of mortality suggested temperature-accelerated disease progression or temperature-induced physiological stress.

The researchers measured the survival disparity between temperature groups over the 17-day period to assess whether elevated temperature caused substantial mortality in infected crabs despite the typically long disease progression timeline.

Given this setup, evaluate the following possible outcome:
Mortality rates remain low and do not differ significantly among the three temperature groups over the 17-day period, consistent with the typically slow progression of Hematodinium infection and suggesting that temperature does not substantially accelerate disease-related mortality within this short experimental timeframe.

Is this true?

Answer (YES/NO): NO